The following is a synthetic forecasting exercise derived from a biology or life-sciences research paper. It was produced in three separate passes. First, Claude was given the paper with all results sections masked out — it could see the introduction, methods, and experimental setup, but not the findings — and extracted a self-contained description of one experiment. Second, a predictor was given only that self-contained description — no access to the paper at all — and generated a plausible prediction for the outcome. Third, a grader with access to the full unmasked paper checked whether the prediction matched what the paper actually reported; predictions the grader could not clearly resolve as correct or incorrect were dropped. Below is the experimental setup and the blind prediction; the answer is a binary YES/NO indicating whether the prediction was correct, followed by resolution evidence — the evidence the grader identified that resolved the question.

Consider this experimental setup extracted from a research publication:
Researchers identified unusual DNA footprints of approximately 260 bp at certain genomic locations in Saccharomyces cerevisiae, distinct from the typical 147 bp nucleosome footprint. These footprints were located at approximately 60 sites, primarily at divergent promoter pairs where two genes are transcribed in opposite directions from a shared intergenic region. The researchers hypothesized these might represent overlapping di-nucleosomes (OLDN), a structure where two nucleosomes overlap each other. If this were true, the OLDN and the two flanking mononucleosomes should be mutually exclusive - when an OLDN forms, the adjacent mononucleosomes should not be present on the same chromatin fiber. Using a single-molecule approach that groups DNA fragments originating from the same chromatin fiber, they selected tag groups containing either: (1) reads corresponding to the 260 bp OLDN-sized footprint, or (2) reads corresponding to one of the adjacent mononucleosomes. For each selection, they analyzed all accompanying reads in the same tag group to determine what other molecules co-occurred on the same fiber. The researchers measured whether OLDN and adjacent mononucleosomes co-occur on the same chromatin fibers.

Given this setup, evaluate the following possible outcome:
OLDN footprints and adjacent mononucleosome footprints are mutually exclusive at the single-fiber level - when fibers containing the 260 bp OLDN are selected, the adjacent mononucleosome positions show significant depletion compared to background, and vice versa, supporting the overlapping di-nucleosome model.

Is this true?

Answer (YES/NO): YES